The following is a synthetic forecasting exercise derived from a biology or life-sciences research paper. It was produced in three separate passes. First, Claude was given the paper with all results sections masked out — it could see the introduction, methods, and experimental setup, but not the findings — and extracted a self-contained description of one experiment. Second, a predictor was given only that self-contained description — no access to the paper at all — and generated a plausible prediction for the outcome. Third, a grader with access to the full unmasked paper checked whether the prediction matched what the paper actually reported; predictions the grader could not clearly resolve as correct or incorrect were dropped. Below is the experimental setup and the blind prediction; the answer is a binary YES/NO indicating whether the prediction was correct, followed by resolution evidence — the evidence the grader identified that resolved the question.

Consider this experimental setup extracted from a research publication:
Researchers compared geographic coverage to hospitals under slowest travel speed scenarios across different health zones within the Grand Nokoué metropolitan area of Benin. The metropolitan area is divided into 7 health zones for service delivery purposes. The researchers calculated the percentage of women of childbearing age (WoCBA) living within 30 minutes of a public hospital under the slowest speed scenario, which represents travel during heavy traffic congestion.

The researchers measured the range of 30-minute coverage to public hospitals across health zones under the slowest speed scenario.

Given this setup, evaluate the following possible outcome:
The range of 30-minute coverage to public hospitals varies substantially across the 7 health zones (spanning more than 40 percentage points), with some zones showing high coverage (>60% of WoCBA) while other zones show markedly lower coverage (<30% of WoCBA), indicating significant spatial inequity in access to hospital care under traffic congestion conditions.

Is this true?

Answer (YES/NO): YES